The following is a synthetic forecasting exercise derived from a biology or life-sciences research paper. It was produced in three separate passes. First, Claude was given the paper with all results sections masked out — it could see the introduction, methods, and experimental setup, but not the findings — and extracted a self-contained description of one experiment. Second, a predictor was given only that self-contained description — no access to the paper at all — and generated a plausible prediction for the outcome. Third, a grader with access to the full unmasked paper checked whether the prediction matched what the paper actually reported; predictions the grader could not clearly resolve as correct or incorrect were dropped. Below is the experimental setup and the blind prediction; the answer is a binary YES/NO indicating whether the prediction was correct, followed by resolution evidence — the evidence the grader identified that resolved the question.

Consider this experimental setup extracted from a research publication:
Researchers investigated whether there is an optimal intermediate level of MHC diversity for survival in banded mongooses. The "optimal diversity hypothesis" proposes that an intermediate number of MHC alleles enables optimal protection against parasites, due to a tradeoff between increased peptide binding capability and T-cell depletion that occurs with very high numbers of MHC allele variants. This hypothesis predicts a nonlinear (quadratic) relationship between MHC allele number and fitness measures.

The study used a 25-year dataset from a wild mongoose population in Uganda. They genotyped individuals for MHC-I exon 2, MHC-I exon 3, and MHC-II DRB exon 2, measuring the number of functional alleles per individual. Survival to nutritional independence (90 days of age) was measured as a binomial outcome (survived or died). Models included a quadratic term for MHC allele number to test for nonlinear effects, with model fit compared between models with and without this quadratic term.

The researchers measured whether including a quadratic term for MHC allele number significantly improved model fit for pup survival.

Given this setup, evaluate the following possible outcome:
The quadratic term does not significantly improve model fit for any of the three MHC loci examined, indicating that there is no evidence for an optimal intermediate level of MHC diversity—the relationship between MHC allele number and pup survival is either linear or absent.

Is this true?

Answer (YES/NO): YES